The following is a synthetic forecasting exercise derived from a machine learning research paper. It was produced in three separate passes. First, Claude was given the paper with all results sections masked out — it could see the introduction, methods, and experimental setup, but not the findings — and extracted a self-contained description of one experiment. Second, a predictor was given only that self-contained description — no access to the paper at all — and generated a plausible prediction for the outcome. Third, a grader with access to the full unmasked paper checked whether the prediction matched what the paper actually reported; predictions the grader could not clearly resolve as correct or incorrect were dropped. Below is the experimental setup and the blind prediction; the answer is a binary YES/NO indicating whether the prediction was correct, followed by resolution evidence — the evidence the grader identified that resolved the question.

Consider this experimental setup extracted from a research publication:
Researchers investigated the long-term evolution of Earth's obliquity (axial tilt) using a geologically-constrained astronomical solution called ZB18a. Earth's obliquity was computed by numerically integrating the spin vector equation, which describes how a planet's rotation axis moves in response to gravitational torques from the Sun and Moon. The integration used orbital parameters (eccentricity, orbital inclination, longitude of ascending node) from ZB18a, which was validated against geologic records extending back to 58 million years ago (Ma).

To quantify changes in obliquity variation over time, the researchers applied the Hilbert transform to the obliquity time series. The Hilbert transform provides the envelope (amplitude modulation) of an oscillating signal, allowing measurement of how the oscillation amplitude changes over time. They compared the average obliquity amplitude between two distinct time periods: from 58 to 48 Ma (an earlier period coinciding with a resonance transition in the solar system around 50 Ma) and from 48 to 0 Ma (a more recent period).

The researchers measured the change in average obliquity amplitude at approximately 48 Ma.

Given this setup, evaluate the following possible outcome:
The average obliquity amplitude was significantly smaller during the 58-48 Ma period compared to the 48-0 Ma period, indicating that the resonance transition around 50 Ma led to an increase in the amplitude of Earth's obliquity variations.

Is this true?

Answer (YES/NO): YES